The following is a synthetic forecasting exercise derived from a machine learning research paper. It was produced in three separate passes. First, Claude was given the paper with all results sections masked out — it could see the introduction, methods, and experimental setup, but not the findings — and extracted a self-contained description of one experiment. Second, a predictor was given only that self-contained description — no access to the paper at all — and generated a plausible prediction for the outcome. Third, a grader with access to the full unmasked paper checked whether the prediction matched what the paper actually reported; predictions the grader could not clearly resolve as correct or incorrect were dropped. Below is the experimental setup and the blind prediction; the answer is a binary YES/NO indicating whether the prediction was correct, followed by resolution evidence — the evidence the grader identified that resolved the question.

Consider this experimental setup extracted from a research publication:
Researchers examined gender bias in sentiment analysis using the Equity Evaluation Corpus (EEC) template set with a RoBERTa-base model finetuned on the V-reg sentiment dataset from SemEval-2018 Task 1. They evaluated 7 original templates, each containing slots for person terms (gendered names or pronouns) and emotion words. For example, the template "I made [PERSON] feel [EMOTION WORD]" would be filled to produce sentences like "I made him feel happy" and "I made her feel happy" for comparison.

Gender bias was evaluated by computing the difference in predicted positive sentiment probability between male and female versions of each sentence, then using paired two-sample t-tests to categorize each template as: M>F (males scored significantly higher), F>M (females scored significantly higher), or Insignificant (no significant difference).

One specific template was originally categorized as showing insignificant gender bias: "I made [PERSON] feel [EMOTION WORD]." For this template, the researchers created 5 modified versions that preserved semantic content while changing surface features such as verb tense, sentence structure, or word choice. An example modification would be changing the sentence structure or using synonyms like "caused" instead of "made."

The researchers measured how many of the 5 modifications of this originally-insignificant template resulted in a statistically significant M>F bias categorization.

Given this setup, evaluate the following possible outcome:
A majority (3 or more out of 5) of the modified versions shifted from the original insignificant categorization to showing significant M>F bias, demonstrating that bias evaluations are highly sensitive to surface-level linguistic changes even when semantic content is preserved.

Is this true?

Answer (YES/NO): YES